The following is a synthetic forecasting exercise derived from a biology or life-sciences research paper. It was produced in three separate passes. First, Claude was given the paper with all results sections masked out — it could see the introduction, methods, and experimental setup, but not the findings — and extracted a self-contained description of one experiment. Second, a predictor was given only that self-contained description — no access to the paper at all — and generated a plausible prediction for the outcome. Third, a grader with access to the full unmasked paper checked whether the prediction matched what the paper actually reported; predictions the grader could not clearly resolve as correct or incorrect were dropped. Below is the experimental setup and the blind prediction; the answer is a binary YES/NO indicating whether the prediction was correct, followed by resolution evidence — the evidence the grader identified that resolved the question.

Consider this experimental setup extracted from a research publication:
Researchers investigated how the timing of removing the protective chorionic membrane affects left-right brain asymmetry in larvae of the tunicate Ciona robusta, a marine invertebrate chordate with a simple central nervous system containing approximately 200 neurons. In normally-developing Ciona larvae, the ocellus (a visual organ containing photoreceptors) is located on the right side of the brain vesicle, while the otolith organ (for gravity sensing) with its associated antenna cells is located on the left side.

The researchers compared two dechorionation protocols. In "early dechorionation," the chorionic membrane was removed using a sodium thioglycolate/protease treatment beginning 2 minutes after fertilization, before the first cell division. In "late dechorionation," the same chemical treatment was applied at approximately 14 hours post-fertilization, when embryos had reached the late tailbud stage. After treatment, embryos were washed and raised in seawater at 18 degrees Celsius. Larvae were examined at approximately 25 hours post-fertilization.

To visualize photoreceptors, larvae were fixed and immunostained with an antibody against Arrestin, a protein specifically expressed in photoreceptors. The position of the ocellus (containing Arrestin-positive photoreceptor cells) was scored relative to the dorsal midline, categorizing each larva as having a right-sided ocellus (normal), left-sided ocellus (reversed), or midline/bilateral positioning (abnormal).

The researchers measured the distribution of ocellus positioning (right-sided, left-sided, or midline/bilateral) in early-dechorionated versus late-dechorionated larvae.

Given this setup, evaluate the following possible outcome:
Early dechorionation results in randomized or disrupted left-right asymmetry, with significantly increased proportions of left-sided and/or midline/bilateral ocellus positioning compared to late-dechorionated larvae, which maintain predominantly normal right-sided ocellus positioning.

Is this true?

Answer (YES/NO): YES